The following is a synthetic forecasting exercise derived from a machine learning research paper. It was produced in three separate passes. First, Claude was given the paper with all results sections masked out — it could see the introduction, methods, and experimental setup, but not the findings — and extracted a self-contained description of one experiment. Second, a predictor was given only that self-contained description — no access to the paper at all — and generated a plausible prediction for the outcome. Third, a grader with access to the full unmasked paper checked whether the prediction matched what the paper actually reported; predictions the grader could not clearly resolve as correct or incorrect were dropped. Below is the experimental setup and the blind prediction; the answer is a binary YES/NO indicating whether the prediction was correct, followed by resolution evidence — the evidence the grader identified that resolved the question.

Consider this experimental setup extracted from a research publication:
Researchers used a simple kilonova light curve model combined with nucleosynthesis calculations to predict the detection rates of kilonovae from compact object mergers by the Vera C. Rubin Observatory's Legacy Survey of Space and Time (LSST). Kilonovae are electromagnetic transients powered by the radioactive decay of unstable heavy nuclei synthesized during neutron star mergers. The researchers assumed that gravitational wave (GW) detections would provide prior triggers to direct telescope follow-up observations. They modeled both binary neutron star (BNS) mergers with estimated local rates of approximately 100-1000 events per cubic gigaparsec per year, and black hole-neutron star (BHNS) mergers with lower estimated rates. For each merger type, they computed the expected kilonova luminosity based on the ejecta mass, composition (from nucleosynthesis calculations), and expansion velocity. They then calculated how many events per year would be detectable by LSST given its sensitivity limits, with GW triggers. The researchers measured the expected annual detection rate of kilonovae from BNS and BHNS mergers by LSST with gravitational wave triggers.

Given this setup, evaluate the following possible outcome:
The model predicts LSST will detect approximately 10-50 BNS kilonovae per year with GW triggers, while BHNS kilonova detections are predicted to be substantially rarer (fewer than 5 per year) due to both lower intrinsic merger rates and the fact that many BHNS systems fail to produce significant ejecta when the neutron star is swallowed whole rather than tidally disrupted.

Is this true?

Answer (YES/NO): NO